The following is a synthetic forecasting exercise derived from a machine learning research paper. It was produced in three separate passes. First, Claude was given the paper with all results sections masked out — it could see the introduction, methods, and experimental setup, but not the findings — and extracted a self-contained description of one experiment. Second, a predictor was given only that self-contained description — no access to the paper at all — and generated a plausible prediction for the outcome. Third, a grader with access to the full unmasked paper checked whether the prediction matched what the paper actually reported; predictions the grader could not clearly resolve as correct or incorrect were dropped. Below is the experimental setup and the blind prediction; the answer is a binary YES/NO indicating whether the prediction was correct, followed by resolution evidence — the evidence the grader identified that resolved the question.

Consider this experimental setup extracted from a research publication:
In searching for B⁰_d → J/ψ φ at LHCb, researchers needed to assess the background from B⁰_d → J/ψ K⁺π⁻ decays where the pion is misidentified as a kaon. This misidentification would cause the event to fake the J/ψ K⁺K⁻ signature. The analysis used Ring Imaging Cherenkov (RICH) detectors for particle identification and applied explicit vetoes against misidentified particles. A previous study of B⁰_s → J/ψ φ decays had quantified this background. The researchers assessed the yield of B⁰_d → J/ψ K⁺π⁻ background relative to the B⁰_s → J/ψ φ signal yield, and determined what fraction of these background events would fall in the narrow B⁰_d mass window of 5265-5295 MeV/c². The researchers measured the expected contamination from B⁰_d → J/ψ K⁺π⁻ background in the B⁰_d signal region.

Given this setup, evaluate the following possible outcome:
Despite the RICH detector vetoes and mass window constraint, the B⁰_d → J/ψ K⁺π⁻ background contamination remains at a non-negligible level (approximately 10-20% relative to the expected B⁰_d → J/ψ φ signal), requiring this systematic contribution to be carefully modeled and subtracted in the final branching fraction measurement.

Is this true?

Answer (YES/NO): NO